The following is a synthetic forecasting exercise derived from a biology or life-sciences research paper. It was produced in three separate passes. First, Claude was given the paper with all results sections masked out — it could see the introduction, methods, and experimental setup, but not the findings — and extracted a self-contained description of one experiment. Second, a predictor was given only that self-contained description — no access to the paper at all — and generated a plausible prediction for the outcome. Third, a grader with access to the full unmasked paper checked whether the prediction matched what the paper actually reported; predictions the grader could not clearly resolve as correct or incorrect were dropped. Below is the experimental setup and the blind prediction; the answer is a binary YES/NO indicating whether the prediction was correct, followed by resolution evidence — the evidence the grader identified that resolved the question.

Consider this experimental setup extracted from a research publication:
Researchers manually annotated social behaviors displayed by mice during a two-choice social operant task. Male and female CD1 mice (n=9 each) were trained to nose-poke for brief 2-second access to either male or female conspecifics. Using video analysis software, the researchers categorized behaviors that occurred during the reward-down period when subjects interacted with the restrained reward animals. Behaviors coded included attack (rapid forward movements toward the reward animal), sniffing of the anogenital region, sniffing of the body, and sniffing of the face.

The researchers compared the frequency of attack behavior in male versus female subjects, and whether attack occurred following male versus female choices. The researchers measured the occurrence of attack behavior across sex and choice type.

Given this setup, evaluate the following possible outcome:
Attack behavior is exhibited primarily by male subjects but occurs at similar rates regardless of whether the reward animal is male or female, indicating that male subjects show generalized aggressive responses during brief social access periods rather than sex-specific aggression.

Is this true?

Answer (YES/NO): NO